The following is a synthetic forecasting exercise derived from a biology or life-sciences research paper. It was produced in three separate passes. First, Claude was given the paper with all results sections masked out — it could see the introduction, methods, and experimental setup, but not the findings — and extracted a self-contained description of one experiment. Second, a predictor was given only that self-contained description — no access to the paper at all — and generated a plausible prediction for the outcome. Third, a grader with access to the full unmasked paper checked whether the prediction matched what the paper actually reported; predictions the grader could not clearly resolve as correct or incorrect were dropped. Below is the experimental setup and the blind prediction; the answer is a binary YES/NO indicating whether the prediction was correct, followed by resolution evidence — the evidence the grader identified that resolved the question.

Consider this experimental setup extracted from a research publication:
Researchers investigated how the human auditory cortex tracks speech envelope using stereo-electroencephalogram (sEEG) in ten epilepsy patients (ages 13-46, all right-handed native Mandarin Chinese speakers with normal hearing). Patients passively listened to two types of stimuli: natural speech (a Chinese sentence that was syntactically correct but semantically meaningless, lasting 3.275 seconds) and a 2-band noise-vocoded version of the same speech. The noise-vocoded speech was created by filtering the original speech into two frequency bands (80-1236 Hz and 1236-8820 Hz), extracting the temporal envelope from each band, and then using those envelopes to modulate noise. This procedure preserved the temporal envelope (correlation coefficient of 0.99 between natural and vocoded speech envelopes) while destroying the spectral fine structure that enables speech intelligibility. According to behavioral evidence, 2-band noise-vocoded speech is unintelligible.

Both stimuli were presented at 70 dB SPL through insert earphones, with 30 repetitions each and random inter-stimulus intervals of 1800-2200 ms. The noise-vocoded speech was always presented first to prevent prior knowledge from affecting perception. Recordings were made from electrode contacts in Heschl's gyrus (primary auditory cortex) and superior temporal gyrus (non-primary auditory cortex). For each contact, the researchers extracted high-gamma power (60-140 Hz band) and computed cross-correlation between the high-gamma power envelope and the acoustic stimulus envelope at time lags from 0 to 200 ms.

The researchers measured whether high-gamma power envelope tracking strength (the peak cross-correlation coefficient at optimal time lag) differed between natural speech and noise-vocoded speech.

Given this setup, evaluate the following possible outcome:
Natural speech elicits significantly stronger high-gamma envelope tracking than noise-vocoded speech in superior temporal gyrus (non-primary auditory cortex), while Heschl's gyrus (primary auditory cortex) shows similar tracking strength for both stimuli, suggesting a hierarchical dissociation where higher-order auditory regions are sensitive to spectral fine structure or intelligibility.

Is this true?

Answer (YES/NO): NO